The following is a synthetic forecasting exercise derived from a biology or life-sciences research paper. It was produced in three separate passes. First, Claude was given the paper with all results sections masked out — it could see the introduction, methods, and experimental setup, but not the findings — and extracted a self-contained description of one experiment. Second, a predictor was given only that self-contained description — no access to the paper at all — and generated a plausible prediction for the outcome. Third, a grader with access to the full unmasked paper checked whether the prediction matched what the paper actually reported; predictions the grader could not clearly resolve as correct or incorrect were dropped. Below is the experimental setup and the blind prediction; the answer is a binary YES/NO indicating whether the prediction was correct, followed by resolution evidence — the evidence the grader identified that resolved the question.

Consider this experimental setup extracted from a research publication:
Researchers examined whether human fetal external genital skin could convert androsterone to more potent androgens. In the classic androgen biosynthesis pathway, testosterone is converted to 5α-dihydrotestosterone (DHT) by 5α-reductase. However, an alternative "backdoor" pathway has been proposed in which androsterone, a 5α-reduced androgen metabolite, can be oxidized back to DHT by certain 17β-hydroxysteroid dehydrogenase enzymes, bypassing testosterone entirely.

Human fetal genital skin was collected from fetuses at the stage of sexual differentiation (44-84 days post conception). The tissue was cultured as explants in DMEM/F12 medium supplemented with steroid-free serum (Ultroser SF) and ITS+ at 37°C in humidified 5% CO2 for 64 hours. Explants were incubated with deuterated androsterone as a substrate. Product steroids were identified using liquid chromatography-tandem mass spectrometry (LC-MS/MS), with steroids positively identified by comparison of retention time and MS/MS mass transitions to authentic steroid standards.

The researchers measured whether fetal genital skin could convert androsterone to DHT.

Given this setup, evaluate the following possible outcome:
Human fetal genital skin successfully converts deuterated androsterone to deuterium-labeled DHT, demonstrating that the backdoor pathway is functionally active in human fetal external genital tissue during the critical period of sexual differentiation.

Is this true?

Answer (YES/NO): YES